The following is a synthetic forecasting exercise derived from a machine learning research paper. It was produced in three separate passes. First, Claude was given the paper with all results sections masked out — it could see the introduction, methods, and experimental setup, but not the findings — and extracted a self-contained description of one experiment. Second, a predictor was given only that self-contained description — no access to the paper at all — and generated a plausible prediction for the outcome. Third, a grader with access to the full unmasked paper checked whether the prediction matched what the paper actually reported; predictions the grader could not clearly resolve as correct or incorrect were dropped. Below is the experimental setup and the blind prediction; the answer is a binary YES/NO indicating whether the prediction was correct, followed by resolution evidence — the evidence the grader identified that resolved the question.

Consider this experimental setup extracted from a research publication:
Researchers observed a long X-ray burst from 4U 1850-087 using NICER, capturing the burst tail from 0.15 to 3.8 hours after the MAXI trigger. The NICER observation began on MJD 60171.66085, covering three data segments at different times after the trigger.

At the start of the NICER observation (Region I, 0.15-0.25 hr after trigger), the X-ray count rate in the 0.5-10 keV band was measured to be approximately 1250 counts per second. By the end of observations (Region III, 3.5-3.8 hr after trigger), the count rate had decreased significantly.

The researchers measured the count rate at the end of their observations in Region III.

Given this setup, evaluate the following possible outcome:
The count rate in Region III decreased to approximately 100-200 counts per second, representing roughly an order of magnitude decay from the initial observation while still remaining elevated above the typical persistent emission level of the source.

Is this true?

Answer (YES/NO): YES